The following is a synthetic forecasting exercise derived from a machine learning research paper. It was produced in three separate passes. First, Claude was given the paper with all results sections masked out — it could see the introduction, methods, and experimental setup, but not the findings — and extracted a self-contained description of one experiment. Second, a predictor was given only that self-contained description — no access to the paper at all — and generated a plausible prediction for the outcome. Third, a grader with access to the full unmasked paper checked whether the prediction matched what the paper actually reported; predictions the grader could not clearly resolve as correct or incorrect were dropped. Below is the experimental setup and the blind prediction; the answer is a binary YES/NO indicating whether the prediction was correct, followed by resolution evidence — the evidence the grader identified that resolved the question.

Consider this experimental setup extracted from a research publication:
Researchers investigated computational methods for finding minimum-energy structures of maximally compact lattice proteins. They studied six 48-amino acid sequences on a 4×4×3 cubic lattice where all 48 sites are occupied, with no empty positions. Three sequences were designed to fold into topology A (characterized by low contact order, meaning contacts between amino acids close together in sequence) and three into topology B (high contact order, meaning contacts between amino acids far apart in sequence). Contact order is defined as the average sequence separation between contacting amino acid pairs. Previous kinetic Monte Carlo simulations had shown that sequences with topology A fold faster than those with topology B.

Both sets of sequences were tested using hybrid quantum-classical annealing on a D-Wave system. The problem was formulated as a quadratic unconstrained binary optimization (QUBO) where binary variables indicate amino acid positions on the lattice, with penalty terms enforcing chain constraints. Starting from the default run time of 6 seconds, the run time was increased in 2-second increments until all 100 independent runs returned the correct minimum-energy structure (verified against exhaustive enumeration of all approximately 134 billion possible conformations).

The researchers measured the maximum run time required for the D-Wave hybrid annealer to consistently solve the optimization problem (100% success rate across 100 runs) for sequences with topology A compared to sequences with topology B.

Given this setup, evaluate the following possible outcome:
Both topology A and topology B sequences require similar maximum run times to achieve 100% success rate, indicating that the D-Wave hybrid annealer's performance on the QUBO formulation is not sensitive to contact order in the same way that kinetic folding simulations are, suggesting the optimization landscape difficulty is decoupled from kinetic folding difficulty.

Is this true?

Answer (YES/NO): NO